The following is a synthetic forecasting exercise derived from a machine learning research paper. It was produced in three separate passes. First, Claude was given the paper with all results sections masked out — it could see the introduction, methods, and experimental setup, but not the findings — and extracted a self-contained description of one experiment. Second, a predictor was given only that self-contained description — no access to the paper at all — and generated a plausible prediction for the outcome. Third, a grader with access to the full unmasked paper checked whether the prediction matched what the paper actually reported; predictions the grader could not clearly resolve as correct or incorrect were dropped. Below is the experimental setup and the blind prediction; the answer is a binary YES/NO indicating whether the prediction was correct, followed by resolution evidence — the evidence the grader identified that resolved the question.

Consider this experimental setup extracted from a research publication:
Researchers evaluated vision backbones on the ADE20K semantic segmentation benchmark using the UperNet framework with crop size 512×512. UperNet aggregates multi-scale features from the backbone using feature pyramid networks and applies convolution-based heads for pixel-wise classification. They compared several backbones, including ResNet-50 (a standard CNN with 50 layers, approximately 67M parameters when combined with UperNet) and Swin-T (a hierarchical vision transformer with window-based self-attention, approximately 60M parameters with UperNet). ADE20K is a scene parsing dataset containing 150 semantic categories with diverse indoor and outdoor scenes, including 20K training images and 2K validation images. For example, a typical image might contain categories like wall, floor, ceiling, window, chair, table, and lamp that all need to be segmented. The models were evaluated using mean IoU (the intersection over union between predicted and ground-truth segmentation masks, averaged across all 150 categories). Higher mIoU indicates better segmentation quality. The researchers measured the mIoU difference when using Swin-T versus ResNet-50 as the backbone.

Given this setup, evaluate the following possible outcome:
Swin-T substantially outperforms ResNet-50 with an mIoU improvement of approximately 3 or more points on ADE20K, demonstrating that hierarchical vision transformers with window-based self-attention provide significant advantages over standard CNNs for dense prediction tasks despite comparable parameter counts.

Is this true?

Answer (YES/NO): NO